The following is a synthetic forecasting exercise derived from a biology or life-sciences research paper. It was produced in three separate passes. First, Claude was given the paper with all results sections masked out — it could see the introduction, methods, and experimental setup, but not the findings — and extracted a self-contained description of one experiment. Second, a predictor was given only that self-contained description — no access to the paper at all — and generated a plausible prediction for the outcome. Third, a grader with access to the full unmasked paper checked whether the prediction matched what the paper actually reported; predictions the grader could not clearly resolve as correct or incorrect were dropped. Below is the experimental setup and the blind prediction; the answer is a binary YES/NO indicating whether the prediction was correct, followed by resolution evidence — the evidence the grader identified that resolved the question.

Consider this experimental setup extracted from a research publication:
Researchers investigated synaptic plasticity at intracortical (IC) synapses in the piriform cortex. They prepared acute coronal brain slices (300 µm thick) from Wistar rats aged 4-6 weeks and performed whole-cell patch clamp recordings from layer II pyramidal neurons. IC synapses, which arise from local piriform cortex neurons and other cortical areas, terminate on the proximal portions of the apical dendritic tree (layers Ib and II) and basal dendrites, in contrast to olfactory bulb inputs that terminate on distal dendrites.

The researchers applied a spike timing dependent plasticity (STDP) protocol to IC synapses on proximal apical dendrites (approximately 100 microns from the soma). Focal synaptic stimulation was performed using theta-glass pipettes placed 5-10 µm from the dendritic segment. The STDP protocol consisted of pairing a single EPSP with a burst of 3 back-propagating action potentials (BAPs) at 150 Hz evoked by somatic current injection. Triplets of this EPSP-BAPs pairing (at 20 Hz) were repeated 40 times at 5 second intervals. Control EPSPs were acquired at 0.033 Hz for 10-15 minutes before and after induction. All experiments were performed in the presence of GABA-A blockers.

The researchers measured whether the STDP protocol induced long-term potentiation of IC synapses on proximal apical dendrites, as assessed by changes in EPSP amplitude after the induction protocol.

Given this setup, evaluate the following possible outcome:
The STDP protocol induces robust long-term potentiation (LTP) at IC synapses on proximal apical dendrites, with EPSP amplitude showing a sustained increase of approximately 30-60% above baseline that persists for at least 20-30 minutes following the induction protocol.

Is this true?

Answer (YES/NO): NO